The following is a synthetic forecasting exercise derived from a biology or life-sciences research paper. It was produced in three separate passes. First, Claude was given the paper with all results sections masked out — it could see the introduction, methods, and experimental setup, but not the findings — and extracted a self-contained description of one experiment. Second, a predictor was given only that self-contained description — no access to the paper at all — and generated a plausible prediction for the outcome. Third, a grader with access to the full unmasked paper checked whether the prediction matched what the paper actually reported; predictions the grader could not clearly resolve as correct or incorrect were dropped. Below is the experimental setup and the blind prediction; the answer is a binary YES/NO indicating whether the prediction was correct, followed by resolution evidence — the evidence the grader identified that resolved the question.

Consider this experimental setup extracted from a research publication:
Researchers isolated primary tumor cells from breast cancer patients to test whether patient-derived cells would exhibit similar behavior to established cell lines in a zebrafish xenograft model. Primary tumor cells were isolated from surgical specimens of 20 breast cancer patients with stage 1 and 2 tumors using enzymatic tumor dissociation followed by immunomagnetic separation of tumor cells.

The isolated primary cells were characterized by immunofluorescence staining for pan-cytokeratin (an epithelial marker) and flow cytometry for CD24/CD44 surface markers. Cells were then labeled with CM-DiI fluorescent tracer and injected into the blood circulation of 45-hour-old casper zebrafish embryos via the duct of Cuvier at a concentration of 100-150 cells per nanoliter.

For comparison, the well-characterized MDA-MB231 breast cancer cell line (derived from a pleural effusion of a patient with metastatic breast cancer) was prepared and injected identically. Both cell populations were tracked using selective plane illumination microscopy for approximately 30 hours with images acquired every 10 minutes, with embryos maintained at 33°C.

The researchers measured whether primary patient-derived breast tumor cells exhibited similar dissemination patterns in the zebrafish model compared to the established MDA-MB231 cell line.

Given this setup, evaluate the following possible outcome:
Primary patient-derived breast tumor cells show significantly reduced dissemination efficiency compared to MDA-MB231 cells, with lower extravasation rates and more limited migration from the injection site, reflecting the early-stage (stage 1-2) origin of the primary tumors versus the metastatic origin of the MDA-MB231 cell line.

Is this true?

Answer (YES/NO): NO